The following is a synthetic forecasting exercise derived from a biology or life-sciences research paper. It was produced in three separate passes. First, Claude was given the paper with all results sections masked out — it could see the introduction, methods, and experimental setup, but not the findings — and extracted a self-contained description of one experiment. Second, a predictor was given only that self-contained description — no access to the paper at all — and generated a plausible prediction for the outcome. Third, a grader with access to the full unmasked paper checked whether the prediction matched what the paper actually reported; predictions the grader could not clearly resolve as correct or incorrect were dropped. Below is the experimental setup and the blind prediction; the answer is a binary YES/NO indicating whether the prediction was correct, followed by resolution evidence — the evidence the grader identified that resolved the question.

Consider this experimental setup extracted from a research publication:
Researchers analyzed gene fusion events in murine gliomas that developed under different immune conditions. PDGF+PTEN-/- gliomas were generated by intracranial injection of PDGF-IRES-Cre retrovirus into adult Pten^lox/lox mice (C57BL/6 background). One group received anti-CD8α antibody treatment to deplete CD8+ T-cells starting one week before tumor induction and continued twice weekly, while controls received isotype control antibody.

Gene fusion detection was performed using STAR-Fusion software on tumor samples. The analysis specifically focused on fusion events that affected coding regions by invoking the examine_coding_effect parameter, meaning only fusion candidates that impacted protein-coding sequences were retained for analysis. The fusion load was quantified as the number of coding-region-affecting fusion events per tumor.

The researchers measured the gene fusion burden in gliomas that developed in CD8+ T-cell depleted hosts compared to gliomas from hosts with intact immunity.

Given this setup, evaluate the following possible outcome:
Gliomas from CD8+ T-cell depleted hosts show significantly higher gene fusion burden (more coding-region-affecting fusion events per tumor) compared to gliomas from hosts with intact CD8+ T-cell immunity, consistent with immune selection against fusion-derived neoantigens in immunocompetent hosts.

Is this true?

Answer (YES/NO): YES